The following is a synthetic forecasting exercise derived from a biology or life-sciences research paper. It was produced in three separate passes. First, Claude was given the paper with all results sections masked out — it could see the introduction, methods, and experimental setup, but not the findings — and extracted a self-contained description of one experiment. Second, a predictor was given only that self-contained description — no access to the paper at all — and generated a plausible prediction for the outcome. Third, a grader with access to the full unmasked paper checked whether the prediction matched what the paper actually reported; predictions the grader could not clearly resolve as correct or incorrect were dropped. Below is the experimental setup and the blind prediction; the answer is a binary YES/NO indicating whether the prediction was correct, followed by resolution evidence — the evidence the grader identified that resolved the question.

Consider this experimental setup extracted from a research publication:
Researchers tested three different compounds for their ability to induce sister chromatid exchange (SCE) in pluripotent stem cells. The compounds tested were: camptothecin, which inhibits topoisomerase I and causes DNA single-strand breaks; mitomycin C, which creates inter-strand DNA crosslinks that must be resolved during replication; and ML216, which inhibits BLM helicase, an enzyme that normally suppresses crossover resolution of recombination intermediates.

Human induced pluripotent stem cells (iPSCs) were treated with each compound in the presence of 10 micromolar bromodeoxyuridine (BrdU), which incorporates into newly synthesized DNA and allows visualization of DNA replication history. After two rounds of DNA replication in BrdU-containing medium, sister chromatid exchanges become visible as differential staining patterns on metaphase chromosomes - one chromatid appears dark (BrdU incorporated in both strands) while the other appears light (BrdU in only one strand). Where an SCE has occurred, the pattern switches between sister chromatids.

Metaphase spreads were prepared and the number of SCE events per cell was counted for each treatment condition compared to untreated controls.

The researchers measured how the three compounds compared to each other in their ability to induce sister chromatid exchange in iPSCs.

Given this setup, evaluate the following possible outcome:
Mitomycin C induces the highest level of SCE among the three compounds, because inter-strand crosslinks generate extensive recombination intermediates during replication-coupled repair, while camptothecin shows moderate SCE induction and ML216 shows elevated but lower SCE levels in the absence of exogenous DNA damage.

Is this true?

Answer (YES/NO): NO